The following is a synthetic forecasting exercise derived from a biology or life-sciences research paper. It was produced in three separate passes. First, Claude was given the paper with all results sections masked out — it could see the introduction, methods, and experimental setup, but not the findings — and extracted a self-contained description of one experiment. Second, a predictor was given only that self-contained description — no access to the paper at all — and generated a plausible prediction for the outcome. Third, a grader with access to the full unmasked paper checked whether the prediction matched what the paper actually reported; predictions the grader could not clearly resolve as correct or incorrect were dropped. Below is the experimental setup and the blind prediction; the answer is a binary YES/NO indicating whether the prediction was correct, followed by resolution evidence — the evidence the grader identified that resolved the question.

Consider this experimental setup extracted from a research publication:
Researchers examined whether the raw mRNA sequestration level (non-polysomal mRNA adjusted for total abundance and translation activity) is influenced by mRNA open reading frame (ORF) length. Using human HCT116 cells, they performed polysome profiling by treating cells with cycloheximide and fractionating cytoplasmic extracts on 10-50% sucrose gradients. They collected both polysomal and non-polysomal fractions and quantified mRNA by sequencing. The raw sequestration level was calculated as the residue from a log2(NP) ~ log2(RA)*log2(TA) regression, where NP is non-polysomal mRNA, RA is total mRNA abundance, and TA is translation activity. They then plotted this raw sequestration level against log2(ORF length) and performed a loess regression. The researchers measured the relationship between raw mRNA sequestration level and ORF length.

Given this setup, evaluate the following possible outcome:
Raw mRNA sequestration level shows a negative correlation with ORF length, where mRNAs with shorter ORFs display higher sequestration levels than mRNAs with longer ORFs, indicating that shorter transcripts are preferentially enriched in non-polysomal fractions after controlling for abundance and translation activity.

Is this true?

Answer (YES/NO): YES